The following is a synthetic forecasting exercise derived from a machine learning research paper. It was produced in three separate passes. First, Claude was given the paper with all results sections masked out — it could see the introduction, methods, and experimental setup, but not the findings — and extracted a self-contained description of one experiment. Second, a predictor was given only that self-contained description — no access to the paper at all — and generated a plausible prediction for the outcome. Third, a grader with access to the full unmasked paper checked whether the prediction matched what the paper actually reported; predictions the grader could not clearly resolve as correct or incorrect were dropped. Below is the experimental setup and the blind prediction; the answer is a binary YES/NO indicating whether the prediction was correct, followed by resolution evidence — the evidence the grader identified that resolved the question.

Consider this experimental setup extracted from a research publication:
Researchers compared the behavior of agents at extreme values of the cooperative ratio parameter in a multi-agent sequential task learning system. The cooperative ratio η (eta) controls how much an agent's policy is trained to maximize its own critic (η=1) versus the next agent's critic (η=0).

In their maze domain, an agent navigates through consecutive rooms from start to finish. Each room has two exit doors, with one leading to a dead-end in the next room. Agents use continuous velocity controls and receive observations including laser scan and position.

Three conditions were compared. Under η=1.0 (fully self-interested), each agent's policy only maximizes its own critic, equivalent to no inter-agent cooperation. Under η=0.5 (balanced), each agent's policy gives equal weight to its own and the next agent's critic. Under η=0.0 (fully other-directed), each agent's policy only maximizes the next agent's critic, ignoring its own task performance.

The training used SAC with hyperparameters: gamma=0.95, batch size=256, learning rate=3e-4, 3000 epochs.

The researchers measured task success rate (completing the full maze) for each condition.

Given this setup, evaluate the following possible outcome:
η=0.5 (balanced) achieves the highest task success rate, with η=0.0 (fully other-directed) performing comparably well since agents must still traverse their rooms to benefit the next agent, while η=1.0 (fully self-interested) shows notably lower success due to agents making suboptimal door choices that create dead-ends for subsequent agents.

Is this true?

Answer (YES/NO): NO